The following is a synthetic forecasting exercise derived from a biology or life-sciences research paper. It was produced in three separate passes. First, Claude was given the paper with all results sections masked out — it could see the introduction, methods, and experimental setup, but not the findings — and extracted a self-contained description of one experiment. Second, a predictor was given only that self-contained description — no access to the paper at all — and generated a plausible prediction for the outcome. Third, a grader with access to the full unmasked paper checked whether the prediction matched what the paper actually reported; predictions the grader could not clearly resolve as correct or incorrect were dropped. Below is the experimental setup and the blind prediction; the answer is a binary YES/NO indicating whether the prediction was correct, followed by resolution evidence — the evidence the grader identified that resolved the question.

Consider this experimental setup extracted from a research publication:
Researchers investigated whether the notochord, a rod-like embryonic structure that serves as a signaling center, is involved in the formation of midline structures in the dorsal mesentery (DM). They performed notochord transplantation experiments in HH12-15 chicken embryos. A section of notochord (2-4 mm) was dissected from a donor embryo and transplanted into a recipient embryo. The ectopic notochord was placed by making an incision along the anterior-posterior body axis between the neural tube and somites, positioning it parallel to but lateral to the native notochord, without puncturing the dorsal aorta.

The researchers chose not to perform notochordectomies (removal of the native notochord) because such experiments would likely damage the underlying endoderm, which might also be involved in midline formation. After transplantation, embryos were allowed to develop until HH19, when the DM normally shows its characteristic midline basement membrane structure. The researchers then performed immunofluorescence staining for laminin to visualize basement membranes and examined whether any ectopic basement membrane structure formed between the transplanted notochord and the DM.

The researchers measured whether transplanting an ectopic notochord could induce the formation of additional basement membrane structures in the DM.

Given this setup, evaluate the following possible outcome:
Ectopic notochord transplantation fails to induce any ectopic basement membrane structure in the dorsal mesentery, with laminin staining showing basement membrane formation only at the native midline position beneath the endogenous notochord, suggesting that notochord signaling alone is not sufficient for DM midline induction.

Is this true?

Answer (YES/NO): YES